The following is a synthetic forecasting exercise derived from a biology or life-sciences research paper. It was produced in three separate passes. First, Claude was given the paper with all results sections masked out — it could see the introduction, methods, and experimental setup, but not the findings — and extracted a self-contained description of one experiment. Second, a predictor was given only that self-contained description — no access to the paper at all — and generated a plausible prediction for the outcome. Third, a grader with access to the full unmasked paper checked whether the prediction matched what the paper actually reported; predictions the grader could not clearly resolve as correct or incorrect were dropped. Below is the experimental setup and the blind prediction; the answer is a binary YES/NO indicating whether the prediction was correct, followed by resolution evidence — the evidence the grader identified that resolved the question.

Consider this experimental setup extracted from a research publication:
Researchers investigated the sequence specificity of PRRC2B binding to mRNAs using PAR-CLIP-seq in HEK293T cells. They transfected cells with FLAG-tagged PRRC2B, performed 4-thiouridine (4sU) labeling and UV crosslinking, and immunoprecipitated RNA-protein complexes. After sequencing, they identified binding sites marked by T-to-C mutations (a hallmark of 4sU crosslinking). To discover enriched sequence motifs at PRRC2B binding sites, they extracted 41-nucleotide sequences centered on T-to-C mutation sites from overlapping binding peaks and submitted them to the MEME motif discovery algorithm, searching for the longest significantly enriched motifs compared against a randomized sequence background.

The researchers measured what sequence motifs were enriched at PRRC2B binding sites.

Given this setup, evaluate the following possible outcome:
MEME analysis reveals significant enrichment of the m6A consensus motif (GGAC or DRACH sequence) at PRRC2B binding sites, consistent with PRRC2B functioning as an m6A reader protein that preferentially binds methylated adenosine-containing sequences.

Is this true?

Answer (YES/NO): NO